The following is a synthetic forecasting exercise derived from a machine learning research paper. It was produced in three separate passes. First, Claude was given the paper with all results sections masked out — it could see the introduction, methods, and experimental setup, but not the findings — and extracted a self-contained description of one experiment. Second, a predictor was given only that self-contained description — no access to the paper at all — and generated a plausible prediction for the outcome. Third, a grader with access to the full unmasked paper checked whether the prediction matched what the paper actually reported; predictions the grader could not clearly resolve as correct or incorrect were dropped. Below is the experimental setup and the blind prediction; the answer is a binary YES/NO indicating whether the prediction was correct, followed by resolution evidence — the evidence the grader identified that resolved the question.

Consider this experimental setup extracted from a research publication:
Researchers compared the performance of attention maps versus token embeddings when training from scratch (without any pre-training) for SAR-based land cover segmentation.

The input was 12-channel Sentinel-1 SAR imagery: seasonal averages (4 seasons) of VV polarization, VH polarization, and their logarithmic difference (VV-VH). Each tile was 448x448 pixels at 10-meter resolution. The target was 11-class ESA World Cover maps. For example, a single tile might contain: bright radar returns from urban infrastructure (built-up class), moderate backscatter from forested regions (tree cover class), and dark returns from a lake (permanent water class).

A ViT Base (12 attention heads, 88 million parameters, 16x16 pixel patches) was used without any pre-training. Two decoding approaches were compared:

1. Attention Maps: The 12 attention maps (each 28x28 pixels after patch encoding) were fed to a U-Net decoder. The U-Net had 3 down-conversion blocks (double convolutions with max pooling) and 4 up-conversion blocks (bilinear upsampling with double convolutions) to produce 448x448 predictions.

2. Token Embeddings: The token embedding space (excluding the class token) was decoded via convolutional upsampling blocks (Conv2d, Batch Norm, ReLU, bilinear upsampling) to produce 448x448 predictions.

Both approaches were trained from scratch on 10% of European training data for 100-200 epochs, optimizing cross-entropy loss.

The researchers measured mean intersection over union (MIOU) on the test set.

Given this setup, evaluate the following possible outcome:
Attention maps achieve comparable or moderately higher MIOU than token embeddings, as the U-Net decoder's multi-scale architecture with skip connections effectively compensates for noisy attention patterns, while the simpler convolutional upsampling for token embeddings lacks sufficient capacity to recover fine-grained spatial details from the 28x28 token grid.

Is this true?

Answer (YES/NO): NO